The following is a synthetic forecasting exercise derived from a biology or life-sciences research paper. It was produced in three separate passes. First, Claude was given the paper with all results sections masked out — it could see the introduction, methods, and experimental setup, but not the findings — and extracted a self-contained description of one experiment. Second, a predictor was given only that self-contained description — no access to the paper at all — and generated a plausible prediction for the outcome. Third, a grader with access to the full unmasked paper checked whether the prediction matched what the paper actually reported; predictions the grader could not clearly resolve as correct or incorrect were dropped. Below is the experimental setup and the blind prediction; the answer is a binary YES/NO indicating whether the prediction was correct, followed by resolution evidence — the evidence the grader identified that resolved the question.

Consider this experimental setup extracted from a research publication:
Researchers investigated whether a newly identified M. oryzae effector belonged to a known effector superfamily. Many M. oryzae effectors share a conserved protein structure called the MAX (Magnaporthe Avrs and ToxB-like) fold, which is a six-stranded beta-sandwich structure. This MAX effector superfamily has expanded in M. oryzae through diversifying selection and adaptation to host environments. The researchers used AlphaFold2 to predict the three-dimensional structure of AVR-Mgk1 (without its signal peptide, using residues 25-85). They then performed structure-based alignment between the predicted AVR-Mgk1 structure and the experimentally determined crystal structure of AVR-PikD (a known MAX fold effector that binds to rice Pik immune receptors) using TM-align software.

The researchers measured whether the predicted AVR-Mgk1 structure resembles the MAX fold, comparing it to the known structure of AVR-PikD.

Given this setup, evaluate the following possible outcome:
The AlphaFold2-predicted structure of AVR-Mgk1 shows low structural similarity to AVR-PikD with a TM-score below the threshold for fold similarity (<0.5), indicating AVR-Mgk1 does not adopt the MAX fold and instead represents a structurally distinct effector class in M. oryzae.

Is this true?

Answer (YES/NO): NO